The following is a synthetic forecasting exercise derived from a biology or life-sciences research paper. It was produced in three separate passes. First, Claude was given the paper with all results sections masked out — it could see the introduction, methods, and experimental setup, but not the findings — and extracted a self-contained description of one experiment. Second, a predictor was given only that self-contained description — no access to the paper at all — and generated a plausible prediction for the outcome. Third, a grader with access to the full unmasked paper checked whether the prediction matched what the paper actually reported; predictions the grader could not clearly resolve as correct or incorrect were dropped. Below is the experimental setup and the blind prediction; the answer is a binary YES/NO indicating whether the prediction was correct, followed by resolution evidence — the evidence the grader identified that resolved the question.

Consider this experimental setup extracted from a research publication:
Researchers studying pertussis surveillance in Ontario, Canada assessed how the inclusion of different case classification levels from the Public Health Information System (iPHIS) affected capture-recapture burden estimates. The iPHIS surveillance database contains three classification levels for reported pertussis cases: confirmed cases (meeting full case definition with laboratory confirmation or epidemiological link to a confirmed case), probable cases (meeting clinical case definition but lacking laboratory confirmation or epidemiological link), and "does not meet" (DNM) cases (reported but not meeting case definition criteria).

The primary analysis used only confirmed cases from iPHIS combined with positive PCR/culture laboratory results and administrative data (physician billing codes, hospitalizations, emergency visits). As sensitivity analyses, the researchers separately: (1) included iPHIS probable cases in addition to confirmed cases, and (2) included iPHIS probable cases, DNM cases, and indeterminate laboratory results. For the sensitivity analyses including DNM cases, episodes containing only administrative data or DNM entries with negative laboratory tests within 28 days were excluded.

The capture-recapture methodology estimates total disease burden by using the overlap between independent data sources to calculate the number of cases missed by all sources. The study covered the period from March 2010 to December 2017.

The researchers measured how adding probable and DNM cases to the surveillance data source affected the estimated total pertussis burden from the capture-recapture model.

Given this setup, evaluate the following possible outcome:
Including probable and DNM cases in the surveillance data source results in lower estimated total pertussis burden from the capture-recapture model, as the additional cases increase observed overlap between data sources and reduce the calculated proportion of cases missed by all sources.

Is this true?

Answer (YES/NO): NO